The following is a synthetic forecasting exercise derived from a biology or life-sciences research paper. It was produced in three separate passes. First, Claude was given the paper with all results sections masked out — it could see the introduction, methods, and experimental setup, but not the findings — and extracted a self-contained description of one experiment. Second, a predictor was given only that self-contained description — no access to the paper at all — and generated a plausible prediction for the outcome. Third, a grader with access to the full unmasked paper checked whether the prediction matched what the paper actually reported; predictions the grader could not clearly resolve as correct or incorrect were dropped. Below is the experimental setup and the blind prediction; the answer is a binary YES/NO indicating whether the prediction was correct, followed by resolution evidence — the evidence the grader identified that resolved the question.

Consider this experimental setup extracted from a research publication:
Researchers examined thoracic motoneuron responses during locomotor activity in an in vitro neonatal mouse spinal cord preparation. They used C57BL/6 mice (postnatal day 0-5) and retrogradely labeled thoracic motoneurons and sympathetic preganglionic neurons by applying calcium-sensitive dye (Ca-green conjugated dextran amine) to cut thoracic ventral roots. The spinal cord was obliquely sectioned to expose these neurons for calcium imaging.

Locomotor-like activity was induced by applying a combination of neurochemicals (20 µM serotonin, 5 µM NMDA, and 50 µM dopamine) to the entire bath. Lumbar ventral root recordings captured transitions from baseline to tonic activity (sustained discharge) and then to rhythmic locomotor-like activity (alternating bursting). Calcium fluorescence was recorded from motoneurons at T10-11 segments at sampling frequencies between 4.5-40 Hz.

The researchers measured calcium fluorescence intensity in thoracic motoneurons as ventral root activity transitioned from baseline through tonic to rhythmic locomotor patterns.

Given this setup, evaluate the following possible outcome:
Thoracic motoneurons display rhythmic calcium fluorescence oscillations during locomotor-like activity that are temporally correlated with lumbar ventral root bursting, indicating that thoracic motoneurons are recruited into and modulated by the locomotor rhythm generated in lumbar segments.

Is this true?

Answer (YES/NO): NO